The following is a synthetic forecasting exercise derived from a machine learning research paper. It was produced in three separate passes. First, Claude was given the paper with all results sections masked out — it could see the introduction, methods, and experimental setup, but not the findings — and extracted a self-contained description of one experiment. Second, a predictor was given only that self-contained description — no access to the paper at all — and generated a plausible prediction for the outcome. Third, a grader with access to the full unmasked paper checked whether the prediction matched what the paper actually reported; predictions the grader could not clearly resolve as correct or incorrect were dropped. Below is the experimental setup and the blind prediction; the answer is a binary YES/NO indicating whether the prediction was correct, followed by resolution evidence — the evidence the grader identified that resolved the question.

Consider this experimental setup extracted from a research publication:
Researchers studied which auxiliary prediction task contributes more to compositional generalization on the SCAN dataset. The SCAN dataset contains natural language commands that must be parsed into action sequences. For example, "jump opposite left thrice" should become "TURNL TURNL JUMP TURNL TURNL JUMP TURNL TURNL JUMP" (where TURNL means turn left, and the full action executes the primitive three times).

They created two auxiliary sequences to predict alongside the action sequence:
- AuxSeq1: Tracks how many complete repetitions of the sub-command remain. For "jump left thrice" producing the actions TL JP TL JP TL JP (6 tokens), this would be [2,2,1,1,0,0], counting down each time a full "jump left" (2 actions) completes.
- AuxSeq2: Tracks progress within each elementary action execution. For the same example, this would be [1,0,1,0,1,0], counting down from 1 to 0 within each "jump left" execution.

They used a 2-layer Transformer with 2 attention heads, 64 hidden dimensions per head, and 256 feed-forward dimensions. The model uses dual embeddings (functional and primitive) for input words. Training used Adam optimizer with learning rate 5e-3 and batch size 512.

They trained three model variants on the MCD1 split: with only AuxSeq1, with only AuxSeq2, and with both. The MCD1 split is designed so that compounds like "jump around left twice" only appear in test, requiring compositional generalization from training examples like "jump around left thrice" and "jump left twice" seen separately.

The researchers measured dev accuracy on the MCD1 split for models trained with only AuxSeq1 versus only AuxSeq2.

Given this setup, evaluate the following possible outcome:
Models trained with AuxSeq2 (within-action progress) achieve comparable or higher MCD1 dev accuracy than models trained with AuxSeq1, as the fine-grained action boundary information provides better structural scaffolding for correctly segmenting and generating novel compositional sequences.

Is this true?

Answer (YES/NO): YES